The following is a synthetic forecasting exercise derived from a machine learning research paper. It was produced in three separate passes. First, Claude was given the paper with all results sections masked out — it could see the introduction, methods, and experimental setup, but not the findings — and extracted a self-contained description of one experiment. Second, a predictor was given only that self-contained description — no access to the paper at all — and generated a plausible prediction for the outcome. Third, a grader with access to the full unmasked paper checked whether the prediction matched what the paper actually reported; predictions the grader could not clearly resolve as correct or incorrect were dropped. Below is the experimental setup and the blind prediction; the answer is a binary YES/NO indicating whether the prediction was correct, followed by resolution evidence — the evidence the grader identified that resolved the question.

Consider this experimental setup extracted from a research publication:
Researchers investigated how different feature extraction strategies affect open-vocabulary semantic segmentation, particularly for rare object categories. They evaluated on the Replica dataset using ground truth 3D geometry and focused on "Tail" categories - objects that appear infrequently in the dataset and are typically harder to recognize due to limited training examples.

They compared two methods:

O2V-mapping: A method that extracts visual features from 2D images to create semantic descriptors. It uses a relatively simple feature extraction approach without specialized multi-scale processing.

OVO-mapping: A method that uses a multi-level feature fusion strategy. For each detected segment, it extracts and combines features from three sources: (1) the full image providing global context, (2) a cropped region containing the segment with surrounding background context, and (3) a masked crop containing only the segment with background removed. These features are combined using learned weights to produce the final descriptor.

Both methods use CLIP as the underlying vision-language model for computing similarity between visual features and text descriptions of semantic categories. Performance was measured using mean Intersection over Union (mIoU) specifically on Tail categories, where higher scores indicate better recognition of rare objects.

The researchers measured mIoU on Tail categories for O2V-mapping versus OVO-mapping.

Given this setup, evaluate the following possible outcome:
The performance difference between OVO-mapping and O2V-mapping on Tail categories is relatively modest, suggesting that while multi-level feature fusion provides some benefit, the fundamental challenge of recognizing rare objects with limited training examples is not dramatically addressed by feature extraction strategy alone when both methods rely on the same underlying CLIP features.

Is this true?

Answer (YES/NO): NO